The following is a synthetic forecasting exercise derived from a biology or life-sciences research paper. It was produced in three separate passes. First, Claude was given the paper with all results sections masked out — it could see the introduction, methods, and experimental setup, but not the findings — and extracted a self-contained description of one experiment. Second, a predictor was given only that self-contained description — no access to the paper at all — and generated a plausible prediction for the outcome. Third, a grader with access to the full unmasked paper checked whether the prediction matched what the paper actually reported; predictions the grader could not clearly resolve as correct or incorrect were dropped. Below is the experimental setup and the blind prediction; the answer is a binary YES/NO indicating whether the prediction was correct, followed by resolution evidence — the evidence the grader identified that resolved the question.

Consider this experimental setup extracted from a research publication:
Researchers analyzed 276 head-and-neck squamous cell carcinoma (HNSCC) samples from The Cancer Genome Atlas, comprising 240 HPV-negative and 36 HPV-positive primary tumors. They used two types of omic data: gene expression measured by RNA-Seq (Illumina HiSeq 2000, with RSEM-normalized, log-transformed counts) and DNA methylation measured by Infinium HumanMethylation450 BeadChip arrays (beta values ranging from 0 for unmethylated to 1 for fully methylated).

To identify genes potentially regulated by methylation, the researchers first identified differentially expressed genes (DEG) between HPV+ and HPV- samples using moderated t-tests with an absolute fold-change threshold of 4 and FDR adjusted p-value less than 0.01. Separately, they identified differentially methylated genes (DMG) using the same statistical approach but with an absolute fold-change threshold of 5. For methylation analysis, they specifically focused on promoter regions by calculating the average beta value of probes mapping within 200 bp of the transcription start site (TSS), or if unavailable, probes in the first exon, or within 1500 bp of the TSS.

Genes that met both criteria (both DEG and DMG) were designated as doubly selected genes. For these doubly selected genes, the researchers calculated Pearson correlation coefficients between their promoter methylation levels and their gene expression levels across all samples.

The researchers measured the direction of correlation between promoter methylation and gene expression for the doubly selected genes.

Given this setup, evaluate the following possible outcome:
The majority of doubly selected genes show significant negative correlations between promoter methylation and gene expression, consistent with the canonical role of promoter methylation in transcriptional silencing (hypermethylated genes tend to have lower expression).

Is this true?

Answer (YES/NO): YES